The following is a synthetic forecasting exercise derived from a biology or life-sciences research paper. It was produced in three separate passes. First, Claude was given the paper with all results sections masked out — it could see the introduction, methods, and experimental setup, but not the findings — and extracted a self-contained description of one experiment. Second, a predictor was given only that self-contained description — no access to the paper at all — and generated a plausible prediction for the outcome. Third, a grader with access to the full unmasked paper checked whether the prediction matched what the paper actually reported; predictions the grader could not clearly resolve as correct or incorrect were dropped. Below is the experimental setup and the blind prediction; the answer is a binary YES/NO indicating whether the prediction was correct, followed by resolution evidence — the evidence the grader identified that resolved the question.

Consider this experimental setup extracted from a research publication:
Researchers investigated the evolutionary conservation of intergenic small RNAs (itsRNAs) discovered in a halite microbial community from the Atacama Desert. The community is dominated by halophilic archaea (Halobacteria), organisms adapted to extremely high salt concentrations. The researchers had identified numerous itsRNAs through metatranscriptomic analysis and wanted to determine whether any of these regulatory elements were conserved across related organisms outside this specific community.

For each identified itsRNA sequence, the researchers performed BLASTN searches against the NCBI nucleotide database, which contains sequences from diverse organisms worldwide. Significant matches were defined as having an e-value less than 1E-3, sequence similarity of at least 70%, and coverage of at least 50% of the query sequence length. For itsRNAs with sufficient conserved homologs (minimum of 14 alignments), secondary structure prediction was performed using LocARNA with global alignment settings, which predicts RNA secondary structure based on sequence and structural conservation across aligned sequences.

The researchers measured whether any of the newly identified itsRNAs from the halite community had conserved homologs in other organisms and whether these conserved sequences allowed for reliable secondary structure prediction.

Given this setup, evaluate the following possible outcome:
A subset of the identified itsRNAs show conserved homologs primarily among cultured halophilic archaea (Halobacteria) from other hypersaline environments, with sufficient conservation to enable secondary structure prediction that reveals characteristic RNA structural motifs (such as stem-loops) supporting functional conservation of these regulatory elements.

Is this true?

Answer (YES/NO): YES